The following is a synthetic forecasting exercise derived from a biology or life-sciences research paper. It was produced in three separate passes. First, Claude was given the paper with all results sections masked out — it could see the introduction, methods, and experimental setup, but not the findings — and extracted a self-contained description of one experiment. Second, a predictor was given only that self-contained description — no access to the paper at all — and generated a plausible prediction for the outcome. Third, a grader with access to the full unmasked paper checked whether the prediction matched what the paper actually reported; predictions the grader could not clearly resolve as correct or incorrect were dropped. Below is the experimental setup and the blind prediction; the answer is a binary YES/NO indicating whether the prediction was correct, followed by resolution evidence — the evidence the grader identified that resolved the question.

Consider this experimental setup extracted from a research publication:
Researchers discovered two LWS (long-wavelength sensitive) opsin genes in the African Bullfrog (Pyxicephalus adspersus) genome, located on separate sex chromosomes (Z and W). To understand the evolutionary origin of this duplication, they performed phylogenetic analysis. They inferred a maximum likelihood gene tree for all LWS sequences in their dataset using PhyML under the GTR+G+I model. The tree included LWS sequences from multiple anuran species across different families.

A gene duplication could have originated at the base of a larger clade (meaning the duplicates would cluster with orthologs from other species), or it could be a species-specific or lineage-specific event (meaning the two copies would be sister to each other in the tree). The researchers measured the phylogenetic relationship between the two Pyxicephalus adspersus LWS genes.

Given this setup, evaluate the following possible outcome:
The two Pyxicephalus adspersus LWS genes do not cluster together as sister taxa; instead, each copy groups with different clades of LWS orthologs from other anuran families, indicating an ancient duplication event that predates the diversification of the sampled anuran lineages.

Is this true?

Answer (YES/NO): NO